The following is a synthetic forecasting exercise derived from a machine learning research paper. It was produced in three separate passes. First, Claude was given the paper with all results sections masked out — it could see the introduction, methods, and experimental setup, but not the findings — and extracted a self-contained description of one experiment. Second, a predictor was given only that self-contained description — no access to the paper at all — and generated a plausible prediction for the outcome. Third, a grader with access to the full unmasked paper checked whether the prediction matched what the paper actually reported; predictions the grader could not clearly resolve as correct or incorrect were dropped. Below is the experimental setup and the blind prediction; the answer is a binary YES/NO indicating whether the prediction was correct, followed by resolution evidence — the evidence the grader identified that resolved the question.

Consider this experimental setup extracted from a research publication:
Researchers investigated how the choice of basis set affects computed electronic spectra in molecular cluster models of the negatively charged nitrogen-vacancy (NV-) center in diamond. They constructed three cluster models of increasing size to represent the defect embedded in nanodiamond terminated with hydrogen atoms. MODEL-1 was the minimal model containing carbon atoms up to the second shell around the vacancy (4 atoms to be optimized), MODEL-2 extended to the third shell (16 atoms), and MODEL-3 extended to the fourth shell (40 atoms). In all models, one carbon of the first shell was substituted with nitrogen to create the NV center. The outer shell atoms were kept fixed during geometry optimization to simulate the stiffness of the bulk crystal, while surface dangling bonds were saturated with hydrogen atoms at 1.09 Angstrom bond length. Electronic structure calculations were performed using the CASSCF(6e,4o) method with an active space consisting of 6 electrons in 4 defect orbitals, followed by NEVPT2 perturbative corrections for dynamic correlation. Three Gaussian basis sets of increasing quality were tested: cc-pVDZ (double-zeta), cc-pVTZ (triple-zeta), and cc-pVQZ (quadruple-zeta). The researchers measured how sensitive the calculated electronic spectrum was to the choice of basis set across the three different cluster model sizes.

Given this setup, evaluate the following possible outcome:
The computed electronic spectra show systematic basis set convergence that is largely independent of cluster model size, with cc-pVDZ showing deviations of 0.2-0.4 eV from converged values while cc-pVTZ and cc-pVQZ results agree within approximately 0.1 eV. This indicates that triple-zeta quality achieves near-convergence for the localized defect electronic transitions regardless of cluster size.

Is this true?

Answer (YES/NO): NO